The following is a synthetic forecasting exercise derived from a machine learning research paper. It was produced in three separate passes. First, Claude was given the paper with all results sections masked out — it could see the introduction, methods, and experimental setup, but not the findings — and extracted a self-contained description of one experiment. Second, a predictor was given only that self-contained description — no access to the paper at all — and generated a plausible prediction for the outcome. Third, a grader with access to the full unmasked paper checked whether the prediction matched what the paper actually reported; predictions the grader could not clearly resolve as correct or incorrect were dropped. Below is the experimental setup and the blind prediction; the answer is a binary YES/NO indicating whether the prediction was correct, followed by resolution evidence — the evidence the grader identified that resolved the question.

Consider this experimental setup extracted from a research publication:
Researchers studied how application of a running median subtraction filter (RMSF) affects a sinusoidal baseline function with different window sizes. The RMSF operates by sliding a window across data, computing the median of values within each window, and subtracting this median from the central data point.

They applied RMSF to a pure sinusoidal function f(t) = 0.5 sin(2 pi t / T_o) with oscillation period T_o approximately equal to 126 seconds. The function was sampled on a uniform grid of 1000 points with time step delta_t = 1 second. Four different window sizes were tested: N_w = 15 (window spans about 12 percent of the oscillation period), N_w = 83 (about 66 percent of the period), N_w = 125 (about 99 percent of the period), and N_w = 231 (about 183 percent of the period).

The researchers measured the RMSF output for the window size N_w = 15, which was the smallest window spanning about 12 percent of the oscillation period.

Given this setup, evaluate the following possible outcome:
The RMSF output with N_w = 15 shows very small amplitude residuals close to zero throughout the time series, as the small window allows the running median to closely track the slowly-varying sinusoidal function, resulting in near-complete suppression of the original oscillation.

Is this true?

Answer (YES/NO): NO